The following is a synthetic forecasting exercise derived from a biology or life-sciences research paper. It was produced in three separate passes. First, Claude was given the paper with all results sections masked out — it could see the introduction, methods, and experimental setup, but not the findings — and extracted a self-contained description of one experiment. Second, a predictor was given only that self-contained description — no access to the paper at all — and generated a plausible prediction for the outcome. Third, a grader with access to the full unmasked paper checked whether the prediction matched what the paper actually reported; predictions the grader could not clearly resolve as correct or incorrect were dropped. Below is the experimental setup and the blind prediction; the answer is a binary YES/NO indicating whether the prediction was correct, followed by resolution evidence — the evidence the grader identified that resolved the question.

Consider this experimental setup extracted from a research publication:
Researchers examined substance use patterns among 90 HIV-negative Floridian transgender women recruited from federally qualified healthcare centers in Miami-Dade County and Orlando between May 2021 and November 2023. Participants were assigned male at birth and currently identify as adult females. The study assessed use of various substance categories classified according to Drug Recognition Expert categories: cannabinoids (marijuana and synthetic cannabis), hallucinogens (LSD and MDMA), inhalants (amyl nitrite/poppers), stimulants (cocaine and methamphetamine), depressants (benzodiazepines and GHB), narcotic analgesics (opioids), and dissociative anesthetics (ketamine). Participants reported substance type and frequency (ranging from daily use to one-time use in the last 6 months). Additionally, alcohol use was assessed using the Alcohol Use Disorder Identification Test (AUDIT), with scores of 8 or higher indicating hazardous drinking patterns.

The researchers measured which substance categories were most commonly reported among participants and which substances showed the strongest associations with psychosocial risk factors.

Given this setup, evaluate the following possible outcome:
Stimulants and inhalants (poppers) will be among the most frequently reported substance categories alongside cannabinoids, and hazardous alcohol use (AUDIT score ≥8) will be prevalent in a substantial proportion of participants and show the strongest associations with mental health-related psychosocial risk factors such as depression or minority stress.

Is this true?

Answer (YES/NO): NO